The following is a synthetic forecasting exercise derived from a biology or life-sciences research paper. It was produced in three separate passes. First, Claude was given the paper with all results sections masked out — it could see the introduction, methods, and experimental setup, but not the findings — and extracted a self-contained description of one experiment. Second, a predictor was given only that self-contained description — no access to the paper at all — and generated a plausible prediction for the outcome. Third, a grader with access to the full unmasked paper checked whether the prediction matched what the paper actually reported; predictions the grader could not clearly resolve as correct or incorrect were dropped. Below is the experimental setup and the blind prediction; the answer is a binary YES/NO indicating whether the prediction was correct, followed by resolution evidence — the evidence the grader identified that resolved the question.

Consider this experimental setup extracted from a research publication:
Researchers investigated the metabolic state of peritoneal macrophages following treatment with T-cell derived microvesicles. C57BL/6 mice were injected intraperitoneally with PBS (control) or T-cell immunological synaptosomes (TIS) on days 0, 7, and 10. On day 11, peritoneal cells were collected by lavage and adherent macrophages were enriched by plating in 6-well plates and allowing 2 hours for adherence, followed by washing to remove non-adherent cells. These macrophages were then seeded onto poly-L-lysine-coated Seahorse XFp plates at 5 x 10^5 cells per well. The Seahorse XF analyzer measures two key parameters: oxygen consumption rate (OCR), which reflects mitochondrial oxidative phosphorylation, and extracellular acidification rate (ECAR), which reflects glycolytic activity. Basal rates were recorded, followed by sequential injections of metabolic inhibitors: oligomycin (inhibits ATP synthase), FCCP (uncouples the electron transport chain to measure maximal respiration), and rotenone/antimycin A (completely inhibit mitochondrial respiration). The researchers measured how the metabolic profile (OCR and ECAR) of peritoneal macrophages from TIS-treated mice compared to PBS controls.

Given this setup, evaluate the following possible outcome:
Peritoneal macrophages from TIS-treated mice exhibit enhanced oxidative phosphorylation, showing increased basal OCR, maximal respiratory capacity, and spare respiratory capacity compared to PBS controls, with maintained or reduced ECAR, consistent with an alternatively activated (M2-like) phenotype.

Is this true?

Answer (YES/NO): NO